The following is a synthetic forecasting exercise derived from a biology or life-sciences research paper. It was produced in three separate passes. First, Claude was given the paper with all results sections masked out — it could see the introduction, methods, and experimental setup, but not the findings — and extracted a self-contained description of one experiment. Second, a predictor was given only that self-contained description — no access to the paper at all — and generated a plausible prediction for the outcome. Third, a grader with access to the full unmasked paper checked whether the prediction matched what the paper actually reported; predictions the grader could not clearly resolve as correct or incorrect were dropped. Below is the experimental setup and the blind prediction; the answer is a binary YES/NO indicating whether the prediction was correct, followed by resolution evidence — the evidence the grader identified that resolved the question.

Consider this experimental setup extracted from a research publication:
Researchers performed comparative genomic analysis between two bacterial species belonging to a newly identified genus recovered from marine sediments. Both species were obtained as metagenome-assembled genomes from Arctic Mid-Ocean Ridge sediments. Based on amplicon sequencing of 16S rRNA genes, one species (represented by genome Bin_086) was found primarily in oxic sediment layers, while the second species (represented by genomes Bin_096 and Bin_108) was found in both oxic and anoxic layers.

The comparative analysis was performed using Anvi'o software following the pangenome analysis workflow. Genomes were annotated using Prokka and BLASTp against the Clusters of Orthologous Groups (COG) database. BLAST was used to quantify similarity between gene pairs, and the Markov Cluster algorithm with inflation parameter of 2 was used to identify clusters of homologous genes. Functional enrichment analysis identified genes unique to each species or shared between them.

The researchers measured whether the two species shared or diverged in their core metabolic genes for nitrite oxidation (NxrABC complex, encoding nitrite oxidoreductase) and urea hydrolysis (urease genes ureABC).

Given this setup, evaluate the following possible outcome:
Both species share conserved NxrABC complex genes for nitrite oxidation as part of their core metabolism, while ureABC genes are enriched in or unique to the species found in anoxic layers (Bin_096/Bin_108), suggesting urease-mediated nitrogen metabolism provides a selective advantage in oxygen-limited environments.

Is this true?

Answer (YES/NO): NO